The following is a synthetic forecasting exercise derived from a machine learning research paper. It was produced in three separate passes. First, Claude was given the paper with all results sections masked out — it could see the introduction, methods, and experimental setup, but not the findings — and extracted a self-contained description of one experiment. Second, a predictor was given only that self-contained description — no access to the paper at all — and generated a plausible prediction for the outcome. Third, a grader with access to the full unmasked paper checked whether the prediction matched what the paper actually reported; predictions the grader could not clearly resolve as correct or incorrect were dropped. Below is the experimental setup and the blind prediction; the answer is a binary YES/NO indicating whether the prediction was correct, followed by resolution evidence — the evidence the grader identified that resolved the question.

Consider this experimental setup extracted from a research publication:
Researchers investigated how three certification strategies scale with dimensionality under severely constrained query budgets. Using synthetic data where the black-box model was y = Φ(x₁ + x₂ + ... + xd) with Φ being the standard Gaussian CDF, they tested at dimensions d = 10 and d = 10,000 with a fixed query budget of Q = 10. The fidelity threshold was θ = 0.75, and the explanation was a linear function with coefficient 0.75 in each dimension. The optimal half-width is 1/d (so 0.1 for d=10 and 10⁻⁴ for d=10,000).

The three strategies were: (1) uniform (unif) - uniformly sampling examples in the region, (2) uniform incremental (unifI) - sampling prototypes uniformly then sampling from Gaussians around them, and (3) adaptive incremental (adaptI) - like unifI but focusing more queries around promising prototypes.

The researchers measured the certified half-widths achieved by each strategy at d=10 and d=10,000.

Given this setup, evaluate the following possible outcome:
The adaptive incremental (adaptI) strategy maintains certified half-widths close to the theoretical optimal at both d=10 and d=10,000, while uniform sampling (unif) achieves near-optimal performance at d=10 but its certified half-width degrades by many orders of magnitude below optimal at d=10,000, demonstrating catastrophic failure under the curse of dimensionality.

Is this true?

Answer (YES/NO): NO